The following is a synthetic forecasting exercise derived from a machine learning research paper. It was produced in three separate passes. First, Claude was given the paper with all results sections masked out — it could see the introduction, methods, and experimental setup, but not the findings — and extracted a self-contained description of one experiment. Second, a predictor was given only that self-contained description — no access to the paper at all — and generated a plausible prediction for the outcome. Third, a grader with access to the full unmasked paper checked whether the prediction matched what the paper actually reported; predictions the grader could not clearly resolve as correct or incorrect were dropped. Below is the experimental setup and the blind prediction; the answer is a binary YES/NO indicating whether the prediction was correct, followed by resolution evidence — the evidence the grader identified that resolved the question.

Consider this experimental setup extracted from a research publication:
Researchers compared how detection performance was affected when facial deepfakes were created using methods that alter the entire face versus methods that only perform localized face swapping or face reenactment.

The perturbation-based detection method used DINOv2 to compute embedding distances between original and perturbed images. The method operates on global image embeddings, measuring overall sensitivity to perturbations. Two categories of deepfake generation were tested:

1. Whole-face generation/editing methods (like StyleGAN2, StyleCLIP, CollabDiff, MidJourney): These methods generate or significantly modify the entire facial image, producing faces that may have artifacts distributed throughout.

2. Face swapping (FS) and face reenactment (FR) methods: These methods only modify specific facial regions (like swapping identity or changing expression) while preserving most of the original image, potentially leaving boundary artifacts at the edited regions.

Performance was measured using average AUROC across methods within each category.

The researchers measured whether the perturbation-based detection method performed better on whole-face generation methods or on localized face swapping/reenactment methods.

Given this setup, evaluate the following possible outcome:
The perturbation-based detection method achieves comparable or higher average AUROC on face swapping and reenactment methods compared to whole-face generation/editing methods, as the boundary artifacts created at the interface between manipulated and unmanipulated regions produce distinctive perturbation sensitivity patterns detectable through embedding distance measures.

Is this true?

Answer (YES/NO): NO